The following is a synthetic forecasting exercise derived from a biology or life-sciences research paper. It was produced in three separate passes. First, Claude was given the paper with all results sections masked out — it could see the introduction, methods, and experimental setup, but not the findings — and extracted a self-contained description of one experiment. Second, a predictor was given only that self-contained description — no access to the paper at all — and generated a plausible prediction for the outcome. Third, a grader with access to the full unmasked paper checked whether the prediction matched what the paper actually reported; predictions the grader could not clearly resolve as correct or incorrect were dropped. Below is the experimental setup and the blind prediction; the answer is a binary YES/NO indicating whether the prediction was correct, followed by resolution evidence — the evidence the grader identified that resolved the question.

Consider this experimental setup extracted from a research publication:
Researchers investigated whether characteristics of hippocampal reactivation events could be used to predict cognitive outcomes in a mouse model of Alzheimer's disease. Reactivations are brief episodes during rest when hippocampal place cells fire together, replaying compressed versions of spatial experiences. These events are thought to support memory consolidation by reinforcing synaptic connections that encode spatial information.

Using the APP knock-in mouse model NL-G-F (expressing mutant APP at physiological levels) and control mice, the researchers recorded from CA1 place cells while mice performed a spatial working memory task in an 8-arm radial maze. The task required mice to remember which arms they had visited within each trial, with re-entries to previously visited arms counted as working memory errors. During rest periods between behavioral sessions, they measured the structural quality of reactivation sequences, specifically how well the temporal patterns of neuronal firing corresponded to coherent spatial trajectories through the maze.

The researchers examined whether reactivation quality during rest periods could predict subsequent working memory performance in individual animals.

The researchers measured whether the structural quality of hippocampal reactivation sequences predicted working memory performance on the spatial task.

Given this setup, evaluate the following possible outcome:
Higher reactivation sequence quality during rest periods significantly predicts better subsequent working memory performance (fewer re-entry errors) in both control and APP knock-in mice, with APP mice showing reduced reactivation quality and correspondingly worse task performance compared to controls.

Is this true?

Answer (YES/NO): NO